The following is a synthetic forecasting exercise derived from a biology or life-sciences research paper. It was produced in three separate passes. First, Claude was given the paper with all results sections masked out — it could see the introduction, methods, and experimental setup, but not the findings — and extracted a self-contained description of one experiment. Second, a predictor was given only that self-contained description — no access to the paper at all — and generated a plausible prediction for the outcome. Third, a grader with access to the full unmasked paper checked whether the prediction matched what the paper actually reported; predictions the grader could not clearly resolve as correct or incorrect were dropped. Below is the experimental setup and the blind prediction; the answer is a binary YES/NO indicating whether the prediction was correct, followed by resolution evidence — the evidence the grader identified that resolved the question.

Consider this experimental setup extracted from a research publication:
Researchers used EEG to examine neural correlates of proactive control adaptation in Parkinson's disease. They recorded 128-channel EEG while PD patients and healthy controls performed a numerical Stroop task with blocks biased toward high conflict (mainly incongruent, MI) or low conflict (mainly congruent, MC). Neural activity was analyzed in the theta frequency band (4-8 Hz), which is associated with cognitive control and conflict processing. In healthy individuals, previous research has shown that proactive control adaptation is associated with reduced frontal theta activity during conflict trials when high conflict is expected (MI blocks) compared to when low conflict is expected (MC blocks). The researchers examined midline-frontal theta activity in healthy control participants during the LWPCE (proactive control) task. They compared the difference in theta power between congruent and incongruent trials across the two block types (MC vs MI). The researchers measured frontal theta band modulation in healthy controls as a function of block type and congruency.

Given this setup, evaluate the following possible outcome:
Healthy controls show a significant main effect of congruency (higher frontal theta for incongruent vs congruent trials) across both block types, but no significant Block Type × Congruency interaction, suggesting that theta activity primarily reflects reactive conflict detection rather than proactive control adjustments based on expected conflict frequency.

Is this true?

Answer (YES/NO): NO